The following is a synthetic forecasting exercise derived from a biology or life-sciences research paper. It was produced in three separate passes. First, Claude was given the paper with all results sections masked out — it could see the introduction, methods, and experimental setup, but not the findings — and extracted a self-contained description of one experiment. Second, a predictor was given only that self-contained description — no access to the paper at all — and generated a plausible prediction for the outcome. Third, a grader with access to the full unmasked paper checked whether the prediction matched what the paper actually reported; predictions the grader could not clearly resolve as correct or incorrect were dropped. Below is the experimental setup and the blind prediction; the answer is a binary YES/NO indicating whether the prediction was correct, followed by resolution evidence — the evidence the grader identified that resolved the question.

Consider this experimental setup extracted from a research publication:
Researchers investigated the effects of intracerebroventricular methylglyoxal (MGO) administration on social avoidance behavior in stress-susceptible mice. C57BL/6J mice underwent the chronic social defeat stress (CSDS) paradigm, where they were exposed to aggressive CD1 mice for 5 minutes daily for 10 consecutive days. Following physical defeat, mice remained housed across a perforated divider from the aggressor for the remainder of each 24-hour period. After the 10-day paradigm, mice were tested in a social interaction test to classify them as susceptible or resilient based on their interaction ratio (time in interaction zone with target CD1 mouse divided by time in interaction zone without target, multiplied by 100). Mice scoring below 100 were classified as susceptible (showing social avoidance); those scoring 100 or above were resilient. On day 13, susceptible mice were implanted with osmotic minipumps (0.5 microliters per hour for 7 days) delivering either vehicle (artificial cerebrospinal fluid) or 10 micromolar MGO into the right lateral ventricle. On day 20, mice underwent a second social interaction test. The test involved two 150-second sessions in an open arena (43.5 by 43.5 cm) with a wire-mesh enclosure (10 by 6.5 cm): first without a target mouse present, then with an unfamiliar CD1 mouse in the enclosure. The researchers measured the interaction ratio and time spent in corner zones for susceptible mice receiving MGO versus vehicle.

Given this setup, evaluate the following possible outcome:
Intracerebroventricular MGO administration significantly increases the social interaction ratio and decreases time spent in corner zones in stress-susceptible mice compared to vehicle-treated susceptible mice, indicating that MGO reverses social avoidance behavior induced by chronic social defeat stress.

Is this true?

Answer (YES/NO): YES